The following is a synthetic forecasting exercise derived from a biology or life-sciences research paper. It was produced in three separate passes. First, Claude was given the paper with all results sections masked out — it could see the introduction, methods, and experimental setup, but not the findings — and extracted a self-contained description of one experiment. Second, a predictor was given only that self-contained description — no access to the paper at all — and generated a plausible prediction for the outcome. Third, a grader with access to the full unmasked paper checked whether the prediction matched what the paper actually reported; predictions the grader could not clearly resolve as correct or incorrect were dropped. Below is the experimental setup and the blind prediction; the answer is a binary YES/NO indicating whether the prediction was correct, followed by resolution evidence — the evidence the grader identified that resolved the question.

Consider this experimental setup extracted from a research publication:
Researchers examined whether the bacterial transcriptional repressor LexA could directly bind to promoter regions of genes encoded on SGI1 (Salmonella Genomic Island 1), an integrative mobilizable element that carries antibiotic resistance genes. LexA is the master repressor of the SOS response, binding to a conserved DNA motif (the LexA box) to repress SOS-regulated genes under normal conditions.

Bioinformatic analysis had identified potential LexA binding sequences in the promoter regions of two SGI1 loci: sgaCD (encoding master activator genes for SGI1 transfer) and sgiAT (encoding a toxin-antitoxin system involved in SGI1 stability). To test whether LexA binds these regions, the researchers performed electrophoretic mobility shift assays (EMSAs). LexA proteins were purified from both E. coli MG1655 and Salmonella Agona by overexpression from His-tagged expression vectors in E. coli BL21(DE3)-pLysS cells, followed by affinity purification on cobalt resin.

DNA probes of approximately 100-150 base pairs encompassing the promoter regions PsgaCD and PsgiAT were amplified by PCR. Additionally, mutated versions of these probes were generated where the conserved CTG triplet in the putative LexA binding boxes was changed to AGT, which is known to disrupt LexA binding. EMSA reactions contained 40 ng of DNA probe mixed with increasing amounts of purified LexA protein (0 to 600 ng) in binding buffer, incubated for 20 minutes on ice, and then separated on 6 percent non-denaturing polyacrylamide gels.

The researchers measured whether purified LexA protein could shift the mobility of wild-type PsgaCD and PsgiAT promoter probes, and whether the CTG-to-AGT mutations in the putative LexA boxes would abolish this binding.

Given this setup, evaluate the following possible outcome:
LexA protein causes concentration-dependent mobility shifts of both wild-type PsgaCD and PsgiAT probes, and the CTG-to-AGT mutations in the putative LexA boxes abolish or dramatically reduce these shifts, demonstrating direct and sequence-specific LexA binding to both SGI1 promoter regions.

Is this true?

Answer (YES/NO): NO